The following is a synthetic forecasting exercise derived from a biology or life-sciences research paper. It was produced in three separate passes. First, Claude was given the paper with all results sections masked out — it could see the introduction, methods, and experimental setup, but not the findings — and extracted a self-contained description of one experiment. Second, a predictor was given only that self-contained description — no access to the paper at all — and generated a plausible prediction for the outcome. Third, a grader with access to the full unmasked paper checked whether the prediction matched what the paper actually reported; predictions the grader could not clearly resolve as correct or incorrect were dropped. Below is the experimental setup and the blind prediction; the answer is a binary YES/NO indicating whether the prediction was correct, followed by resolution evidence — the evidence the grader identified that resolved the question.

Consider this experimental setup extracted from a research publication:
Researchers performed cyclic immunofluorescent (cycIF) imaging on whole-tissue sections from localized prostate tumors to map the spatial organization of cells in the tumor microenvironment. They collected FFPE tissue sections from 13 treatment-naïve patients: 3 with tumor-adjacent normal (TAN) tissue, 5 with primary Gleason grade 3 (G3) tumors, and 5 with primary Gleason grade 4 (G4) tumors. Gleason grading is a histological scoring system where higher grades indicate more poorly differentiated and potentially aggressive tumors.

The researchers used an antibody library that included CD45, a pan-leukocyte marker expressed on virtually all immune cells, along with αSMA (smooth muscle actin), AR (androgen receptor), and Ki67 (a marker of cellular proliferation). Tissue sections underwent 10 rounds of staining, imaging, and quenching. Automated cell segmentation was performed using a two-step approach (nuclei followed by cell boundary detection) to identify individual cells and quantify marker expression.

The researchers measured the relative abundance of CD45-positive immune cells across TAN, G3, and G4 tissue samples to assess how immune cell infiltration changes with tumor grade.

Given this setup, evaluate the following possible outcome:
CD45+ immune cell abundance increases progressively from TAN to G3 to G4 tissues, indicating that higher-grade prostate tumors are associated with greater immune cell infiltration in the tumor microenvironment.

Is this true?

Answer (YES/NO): NO